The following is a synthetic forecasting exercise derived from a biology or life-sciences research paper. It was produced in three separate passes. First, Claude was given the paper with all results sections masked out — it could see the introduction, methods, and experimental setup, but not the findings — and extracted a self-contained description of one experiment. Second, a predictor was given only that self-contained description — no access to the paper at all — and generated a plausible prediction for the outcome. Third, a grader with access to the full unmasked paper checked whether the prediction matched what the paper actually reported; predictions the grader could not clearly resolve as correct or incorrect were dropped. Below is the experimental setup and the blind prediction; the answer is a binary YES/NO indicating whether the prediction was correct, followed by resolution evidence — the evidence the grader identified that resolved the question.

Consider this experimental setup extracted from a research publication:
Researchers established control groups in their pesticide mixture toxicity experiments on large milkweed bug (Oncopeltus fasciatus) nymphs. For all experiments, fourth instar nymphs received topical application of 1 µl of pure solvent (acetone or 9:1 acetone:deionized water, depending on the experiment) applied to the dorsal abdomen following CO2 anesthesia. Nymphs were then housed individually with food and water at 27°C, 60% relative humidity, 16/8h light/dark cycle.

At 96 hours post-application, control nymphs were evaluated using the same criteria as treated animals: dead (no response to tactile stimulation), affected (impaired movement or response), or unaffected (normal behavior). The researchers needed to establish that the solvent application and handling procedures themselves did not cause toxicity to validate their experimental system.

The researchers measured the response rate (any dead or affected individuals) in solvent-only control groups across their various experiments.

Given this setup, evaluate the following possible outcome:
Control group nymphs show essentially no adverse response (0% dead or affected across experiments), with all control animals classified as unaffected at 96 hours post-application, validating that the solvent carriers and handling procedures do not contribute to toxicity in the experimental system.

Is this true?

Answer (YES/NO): NO